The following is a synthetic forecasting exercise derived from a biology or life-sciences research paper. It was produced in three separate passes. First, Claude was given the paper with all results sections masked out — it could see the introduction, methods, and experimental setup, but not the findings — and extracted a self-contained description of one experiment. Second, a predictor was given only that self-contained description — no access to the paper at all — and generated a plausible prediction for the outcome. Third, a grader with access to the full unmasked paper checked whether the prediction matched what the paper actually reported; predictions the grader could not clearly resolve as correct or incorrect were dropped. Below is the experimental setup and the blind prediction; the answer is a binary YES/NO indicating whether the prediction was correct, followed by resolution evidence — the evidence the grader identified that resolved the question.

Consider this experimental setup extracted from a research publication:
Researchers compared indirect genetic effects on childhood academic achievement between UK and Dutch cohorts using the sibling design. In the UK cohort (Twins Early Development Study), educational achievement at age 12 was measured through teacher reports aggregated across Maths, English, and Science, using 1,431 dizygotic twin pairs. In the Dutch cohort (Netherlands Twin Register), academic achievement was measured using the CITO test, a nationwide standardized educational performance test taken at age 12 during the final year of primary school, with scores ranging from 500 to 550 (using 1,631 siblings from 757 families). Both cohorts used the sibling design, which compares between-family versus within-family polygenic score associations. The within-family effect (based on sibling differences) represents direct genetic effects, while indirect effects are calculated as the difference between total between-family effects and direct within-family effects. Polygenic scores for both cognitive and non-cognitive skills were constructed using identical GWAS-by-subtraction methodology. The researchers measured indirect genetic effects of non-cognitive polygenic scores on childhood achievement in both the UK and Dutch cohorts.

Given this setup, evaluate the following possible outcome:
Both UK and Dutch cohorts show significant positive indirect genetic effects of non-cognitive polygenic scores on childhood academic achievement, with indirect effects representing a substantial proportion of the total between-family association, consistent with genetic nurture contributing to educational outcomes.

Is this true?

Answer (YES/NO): NO